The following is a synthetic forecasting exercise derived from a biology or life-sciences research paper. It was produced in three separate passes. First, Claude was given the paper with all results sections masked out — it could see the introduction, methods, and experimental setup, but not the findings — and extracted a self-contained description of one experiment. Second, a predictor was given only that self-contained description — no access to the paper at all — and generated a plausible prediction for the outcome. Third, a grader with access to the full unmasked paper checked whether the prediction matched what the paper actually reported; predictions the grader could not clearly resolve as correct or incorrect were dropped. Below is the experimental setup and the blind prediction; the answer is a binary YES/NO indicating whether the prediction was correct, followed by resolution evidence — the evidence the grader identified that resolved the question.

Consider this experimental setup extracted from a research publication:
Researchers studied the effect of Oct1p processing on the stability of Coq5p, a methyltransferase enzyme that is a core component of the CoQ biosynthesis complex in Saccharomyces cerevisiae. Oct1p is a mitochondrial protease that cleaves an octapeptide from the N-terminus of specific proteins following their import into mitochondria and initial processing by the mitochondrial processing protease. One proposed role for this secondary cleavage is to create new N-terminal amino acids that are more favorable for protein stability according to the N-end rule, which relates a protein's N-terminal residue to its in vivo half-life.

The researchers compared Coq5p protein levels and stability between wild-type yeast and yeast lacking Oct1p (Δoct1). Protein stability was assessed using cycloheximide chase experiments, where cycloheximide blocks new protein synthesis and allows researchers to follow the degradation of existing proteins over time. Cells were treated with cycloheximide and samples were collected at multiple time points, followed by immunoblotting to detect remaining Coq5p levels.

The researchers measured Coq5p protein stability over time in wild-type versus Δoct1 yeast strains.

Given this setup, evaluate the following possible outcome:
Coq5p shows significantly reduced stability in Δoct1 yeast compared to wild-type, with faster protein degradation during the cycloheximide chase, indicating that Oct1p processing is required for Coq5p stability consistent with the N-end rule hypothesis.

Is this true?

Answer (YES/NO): YES